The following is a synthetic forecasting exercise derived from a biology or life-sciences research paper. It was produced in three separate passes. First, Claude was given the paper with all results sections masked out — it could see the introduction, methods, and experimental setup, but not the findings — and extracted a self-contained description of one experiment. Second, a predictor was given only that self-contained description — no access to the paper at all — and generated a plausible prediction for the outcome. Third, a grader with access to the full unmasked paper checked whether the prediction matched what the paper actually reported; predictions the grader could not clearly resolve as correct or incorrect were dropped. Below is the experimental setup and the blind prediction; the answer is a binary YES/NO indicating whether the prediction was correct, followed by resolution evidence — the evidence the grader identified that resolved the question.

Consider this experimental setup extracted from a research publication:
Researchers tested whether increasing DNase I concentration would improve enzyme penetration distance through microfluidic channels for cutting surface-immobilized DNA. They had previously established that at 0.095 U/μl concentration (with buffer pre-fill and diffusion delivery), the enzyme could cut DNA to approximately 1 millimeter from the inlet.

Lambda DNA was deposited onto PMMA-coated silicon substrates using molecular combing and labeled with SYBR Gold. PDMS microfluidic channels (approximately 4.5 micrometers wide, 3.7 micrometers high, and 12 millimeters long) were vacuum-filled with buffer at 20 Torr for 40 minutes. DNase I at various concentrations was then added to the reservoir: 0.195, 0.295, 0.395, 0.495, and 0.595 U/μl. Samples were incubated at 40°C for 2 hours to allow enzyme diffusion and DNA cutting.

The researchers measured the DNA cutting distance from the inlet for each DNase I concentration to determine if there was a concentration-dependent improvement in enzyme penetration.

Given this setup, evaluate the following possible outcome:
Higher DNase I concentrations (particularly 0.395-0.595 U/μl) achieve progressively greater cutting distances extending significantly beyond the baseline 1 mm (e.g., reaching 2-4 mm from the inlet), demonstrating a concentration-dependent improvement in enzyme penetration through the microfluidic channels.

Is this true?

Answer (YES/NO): NO